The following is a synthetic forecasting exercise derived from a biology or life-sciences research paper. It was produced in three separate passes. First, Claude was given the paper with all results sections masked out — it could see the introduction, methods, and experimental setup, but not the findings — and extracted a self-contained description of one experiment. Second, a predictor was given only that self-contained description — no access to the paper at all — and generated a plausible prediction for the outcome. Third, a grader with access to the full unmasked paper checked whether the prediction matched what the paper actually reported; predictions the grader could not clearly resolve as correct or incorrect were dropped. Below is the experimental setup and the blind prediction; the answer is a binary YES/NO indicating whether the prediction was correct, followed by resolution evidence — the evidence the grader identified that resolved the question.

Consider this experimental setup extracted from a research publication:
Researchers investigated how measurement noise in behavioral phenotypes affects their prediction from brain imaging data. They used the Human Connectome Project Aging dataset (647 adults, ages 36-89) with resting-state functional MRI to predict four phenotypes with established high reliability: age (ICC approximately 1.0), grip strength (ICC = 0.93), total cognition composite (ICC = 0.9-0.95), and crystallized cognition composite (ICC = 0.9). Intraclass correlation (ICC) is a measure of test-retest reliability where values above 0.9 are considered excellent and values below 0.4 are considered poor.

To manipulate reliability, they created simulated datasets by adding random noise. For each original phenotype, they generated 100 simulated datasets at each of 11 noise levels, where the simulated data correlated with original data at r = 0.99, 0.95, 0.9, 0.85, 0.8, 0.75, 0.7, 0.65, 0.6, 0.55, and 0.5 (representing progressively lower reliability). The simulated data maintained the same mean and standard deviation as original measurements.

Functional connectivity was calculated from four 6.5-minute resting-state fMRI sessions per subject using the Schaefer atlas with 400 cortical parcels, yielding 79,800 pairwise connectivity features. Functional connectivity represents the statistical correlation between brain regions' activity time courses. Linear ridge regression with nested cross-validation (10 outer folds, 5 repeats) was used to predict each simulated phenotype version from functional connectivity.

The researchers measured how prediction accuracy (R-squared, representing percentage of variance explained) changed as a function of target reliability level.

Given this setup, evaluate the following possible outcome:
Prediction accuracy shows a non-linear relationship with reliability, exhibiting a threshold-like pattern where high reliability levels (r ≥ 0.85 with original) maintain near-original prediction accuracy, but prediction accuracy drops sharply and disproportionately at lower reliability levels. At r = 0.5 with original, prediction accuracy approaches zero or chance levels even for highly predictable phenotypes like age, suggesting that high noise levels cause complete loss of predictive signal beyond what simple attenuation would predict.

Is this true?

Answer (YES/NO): NO